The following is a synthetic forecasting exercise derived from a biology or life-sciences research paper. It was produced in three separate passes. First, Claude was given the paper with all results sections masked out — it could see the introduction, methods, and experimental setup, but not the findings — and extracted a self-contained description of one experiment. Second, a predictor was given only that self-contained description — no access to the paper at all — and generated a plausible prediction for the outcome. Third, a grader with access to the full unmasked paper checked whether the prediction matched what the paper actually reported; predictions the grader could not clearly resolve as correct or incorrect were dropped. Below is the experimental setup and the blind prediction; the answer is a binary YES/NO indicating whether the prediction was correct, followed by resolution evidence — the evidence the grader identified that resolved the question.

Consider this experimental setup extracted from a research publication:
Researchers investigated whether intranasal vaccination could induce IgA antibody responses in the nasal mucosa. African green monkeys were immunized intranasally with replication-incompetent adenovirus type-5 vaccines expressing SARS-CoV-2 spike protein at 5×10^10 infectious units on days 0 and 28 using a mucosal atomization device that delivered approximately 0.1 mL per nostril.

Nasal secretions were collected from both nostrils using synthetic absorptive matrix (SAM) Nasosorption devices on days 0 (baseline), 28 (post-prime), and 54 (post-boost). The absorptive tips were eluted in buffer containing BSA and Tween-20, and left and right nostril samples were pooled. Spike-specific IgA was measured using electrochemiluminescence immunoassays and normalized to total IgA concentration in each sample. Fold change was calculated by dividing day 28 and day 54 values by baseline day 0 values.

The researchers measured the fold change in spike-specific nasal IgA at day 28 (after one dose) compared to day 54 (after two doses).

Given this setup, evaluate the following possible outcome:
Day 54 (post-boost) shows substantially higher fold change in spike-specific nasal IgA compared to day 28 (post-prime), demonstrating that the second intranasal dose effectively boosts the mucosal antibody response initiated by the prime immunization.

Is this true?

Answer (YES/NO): YES